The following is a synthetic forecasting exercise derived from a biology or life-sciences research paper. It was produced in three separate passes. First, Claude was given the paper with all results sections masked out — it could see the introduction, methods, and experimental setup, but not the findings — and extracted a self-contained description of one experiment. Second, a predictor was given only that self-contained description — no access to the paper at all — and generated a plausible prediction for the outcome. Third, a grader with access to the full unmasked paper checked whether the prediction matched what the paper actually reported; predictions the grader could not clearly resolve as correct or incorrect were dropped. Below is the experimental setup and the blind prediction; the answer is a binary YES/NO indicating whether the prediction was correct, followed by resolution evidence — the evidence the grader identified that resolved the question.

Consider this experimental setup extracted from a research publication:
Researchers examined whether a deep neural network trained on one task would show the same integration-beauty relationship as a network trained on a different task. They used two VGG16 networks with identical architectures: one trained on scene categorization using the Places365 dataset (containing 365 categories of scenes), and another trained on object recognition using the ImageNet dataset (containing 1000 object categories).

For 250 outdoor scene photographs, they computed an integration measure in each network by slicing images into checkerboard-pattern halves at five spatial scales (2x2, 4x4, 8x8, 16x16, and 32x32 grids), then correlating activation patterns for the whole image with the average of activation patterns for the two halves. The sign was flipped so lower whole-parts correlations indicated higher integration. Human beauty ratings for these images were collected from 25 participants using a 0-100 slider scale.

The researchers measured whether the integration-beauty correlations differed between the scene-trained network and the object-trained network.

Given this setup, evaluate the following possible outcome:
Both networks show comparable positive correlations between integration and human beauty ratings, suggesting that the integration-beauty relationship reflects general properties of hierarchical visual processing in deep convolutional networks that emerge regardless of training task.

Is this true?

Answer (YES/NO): YES